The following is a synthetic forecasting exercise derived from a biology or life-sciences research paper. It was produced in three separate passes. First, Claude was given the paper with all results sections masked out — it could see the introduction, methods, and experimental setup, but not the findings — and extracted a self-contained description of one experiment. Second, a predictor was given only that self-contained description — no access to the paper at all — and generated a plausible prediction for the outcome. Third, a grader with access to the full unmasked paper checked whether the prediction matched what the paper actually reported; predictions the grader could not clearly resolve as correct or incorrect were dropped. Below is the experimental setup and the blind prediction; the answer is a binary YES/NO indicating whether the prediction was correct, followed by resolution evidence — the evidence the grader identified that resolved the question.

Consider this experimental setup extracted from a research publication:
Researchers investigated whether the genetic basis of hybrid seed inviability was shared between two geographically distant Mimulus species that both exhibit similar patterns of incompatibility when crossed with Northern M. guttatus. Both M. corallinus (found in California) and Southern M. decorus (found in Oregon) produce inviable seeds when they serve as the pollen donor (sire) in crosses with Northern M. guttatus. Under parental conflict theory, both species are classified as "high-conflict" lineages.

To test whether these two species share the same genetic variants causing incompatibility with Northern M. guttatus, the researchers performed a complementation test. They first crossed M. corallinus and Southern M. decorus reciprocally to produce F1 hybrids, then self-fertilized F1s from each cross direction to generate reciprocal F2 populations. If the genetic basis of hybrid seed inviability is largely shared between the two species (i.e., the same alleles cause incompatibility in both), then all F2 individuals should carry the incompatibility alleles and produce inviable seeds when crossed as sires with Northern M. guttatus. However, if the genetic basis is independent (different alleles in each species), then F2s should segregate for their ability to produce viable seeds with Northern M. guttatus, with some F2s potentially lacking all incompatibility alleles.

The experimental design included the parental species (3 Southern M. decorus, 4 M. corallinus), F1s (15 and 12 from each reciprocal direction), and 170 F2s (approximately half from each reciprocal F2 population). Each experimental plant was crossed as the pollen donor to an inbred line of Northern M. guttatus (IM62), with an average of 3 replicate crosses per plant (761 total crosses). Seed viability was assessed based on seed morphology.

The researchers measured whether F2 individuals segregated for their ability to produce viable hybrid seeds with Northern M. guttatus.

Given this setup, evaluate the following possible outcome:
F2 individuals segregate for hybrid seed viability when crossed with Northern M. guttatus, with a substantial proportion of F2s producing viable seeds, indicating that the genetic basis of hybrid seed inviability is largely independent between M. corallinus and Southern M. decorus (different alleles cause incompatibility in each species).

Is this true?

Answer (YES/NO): NO